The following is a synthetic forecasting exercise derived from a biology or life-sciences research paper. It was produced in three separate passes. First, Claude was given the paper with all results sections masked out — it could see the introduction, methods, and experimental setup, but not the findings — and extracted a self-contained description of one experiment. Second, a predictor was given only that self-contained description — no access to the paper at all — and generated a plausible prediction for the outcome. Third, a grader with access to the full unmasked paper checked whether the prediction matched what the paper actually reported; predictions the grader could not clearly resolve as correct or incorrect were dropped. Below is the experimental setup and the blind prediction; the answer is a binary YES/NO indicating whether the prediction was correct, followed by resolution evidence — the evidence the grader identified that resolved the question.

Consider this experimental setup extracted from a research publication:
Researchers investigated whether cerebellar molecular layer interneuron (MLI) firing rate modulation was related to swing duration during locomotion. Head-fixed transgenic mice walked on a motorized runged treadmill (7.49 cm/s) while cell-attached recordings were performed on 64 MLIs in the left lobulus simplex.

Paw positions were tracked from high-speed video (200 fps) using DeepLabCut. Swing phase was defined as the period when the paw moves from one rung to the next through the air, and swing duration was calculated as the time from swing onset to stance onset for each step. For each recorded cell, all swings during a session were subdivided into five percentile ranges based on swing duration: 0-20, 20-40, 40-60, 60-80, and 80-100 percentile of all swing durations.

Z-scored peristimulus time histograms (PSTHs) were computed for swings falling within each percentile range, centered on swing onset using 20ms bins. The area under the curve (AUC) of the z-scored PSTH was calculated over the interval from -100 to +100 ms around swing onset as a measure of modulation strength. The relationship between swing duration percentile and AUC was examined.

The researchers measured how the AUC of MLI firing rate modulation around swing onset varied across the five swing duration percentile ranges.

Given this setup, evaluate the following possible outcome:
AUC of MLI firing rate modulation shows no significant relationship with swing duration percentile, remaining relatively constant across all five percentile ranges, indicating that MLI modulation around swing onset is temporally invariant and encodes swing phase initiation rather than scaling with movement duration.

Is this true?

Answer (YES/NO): YES